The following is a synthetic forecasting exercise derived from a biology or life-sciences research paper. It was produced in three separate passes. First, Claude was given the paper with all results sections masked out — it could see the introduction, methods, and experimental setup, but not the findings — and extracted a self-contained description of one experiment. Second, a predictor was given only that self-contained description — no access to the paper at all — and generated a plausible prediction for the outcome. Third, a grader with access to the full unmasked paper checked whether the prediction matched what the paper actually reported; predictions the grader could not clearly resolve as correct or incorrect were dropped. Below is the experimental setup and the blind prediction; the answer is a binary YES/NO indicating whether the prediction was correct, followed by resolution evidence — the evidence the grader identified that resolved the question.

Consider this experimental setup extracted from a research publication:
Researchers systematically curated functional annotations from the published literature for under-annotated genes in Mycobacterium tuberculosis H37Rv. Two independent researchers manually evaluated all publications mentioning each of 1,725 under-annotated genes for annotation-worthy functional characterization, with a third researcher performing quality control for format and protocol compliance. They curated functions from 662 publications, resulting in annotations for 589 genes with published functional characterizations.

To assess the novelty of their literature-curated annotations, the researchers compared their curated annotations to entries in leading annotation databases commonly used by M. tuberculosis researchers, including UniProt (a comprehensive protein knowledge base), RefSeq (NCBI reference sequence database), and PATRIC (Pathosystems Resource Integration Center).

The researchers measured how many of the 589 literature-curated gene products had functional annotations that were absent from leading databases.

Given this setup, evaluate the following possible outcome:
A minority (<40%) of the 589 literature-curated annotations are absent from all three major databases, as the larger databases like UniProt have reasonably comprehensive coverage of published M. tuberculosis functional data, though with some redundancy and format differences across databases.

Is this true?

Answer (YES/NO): YES